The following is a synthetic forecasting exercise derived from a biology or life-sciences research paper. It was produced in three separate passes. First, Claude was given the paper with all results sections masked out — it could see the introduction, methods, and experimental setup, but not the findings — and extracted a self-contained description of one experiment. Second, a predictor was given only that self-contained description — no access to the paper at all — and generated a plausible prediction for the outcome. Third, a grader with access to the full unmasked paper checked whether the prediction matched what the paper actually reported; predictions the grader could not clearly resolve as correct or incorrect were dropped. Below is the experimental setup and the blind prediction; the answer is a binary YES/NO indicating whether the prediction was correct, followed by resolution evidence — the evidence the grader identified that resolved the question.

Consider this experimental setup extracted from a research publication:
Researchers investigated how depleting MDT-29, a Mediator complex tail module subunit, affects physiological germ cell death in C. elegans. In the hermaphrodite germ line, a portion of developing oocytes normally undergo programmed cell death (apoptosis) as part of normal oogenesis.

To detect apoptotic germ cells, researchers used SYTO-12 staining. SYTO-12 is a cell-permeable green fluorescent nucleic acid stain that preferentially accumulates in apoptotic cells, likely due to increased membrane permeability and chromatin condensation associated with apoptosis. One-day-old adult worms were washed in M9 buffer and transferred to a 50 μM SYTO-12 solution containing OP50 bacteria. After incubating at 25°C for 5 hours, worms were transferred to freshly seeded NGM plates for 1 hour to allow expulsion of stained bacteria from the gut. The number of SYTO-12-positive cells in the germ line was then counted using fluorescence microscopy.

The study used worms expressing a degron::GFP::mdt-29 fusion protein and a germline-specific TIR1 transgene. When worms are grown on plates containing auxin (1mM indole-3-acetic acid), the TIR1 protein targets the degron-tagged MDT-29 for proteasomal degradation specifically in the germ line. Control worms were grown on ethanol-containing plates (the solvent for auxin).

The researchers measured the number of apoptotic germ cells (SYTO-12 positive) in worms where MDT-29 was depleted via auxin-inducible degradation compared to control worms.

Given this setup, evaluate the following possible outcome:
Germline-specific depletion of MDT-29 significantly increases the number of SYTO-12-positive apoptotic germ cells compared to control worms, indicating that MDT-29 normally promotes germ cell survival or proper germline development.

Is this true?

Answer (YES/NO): NO